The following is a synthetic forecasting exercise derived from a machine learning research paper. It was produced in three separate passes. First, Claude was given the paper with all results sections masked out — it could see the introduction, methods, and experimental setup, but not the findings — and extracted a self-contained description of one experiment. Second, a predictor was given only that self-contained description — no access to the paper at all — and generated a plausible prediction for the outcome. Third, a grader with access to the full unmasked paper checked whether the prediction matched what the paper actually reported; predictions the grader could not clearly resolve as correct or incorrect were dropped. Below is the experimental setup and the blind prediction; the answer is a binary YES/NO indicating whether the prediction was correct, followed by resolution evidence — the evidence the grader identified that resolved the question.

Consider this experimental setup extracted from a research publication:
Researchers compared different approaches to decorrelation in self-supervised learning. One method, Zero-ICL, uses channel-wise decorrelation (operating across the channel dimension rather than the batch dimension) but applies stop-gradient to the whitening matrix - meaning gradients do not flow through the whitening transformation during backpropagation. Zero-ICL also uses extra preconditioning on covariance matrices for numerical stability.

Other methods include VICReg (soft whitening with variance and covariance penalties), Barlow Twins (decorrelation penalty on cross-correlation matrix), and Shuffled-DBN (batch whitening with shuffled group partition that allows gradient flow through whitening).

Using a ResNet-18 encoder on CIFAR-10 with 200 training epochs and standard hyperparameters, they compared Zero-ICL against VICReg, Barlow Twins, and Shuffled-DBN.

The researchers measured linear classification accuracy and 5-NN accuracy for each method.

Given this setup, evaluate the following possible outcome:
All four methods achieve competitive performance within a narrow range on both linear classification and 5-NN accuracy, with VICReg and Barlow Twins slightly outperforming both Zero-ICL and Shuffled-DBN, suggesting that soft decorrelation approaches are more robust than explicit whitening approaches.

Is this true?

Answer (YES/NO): NO